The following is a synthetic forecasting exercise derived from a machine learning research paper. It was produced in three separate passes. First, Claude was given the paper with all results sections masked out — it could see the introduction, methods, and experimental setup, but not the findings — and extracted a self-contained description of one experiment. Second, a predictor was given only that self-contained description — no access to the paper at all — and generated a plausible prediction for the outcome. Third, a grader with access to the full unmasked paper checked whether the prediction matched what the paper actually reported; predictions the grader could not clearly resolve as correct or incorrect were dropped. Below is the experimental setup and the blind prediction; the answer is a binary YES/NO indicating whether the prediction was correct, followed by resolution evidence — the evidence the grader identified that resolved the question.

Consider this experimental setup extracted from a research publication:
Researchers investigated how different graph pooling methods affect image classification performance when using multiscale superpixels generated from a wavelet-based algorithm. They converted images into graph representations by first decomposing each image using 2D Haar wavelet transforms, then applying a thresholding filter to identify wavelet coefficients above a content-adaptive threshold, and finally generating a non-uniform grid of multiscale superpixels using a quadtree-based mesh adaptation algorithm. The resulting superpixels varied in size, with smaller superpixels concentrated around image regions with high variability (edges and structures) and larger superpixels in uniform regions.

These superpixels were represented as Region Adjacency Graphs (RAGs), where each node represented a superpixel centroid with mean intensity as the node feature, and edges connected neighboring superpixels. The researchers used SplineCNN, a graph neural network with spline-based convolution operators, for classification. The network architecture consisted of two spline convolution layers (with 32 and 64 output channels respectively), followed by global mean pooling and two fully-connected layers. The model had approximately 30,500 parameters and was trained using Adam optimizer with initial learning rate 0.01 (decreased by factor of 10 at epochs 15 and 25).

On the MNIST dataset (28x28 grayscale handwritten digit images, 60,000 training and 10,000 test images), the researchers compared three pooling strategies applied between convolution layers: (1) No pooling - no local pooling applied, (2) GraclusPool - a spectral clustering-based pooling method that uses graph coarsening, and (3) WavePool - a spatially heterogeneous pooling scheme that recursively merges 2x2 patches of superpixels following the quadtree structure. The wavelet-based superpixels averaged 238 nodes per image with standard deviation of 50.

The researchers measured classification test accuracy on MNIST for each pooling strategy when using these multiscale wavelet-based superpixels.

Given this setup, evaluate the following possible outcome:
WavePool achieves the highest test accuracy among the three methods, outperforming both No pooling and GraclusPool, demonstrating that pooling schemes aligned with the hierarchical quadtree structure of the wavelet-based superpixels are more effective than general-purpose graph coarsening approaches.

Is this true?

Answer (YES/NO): YES